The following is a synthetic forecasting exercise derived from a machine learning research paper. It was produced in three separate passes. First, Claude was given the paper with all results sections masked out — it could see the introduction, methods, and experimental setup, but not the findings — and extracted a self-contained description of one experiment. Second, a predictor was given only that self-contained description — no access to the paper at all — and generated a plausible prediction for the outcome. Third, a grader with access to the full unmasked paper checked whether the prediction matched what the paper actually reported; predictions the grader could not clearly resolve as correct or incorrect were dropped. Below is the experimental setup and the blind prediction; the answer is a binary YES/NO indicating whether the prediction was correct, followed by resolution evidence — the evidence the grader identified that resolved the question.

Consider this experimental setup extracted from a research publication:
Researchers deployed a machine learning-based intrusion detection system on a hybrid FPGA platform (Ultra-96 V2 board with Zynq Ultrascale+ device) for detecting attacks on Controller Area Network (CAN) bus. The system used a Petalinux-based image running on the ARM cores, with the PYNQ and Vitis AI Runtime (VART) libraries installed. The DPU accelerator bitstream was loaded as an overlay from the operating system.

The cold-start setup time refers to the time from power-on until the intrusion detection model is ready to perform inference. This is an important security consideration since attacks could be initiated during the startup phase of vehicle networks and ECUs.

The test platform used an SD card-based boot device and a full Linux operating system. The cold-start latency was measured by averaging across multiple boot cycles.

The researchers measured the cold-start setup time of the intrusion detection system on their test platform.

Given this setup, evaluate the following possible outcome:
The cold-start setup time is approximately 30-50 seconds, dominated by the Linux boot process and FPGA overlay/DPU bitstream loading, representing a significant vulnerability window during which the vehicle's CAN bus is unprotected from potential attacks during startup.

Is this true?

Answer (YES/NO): NO